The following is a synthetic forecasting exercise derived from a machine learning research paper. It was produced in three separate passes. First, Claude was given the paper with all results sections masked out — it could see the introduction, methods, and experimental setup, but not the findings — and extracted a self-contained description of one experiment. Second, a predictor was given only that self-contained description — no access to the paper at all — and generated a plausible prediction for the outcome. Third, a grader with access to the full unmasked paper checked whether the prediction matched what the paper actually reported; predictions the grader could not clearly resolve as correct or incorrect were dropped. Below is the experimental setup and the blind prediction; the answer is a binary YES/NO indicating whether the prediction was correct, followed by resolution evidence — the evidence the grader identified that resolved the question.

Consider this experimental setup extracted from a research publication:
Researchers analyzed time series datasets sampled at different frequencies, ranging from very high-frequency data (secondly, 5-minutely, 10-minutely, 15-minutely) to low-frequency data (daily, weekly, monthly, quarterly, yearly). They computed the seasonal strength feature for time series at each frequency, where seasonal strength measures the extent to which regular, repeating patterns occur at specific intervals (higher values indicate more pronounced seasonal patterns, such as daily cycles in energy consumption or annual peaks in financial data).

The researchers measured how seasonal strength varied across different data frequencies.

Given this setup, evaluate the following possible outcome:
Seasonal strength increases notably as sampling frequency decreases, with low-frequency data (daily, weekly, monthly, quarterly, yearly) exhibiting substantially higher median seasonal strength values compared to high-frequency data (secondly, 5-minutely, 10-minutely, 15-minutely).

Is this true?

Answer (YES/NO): NO